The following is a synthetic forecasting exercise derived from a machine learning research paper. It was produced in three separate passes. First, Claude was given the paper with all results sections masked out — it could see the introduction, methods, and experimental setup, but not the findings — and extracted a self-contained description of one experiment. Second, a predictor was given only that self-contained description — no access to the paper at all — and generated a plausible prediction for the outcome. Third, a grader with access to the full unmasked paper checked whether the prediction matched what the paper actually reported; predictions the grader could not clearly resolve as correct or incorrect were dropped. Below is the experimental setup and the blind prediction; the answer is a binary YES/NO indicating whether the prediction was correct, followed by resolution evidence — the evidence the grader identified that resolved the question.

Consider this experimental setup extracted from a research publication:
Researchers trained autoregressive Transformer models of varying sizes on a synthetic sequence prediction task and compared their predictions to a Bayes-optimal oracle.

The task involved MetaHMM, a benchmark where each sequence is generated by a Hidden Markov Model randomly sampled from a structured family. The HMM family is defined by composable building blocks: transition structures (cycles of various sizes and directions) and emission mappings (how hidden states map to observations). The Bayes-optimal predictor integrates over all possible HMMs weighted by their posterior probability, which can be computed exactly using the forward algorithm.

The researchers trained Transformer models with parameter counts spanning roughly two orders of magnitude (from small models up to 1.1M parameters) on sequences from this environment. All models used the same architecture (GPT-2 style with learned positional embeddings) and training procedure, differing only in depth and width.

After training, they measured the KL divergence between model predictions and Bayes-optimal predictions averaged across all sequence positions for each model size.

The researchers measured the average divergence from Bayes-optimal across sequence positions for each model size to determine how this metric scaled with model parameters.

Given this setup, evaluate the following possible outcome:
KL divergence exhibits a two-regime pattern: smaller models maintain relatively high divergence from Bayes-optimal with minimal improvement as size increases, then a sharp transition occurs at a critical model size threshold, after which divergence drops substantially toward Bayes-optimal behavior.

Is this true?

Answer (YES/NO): NO